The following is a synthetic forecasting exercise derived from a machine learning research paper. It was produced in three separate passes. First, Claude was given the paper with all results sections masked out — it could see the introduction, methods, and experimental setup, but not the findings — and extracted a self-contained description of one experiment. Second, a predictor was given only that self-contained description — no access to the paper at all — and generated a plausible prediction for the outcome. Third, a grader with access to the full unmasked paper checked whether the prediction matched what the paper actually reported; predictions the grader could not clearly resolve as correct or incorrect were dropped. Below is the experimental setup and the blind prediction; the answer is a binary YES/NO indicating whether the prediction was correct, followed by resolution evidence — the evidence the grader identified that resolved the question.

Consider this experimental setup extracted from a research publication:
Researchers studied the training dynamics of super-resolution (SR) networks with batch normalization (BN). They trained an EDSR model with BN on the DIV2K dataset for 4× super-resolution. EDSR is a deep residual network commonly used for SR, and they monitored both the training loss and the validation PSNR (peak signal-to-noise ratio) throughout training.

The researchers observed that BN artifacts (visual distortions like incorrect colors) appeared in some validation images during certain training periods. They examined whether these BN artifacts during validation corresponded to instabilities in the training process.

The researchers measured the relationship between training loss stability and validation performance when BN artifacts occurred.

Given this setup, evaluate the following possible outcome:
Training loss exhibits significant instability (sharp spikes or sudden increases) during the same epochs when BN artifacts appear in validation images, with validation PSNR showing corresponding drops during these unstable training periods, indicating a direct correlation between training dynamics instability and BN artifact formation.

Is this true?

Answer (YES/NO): NO